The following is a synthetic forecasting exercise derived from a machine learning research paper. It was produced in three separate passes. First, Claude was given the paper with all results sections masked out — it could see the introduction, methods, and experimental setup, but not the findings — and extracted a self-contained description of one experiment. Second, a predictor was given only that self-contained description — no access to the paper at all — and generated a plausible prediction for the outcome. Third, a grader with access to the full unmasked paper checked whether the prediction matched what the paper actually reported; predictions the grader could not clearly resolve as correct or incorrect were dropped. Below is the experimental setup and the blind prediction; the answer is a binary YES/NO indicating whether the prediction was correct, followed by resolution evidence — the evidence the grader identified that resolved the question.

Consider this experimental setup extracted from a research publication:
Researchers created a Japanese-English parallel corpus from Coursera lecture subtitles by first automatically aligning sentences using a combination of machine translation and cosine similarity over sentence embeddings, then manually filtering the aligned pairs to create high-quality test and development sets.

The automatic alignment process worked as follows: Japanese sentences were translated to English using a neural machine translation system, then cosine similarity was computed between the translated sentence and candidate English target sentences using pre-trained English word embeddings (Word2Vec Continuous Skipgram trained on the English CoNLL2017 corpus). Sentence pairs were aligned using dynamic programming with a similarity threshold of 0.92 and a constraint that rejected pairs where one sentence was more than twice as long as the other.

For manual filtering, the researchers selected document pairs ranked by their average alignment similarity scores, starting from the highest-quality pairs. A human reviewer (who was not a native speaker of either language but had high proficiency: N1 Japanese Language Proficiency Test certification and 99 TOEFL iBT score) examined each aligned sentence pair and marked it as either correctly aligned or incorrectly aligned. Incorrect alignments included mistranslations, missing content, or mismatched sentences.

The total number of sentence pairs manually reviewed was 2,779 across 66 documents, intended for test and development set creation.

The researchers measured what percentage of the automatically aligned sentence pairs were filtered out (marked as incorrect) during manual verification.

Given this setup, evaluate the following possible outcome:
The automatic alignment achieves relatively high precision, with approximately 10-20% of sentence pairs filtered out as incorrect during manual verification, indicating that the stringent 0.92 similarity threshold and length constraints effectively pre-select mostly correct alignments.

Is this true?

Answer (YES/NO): NO